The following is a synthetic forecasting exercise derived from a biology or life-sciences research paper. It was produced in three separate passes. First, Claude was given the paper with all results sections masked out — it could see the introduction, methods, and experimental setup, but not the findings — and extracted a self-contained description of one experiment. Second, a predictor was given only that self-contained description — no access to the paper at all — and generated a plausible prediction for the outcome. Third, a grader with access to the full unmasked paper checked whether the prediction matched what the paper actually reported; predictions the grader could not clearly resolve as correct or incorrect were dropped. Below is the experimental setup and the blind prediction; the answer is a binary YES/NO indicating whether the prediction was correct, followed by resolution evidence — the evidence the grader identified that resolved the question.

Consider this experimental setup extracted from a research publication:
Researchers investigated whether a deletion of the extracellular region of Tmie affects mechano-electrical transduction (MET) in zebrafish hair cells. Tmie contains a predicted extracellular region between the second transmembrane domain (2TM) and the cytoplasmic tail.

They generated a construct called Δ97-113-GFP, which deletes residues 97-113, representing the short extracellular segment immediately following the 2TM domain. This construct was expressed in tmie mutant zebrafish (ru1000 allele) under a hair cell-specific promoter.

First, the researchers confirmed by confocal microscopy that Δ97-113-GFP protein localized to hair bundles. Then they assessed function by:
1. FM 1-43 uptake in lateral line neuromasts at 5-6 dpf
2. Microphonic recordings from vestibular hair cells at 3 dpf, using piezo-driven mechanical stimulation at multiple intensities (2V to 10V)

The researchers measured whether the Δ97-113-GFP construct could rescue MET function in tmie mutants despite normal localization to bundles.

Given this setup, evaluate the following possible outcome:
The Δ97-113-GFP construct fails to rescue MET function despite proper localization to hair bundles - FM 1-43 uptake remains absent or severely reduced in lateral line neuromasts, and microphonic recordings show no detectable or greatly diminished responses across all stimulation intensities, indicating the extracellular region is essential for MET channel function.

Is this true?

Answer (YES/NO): YES